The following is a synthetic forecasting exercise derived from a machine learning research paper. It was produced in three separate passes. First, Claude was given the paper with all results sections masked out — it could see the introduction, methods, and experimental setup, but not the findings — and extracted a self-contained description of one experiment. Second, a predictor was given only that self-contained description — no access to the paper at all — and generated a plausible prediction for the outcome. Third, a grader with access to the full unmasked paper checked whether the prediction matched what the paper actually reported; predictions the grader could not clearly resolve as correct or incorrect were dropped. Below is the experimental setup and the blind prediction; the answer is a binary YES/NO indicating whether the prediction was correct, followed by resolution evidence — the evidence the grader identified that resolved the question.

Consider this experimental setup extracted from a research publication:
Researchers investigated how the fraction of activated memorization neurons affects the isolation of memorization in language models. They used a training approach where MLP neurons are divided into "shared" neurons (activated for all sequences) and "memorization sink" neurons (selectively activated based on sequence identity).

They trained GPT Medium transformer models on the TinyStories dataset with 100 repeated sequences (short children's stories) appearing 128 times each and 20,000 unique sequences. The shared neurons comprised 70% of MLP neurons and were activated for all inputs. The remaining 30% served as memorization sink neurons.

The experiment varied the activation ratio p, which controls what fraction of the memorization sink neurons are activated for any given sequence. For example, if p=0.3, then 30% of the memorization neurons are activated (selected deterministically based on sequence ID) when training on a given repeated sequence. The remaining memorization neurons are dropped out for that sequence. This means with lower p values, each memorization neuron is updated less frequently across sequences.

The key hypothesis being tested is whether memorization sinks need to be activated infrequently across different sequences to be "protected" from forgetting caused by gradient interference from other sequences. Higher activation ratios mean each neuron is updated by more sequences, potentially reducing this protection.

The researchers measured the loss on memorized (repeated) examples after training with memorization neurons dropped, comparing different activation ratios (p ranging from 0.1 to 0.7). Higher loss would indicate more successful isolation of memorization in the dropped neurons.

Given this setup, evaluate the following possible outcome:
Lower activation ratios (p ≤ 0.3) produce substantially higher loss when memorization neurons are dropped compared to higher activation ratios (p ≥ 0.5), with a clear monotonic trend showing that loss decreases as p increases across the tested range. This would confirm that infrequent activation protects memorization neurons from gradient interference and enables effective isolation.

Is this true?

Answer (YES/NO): NO